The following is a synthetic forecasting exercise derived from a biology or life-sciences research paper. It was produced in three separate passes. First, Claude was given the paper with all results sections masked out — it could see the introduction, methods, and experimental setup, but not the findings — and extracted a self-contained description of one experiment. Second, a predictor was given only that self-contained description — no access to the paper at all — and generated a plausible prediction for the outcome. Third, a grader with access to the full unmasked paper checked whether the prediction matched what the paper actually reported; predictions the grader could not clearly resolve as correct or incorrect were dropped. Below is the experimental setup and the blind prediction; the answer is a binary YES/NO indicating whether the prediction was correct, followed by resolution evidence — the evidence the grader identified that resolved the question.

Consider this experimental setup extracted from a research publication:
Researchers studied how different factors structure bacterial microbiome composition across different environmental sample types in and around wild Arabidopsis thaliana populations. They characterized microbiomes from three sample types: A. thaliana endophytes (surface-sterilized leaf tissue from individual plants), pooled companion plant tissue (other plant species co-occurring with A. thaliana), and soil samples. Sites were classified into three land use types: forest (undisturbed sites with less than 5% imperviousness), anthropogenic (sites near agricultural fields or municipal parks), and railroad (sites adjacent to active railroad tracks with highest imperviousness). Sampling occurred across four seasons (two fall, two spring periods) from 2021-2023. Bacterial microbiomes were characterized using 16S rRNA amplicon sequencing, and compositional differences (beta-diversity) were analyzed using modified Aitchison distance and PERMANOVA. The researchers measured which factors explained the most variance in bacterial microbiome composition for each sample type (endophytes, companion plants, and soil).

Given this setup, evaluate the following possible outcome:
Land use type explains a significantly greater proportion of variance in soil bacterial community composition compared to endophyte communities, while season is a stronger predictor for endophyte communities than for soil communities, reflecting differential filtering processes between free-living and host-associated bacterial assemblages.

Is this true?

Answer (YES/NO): YES